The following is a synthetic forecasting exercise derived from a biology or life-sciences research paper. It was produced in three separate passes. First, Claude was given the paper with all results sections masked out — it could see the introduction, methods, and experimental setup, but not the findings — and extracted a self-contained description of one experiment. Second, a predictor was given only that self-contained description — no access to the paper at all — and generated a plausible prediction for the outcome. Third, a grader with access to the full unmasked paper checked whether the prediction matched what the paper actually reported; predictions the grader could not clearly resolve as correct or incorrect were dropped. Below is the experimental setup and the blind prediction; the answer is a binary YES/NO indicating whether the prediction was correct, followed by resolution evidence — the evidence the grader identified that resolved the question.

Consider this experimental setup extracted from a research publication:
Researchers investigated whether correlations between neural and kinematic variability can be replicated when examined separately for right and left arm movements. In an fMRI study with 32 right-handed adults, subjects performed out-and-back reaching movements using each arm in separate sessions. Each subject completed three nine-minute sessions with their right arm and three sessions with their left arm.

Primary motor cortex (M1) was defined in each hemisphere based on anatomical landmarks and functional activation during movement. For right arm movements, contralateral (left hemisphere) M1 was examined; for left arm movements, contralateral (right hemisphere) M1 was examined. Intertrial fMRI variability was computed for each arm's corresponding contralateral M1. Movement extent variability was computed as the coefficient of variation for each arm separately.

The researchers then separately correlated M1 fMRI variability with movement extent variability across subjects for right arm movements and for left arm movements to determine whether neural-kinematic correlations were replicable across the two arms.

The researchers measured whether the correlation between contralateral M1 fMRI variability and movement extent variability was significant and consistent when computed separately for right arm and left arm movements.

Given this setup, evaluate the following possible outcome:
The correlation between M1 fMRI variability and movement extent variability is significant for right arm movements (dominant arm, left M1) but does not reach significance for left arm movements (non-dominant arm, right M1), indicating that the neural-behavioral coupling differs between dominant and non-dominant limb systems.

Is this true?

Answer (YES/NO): NO